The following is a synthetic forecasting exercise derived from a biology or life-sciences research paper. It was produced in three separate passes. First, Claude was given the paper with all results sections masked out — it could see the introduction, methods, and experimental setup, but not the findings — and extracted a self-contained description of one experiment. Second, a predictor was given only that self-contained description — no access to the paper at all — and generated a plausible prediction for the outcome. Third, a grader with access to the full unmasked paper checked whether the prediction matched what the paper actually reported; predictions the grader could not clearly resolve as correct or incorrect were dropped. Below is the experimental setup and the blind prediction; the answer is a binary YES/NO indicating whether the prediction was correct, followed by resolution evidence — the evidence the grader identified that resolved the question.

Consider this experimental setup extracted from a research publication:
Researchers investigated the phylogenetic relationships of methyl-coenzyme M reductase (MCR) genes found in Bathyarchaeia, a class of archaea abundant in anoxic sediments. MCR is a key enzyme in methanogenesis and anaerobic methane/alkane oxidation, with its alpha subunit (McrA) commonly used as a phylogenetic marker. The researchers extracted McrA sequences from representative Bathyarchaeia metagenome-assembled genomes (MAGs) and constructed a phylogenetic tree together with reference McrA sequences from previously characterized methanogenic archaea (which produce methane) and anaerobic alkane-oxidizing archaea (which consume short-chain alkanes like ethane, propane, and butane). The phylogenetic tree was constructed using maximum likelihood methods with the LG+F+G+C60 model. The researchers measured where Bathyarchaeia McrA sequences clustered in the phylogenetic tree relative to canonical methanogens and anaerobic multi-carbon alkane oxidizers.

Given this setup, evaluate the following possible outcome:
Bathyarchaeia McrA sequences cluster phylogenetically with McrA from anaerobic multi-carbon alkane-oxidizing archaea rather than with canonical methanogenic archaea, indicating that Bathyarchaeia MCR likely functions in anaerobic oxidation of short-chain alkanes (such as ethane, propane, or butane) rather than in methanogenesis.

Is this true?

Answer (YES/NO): NO